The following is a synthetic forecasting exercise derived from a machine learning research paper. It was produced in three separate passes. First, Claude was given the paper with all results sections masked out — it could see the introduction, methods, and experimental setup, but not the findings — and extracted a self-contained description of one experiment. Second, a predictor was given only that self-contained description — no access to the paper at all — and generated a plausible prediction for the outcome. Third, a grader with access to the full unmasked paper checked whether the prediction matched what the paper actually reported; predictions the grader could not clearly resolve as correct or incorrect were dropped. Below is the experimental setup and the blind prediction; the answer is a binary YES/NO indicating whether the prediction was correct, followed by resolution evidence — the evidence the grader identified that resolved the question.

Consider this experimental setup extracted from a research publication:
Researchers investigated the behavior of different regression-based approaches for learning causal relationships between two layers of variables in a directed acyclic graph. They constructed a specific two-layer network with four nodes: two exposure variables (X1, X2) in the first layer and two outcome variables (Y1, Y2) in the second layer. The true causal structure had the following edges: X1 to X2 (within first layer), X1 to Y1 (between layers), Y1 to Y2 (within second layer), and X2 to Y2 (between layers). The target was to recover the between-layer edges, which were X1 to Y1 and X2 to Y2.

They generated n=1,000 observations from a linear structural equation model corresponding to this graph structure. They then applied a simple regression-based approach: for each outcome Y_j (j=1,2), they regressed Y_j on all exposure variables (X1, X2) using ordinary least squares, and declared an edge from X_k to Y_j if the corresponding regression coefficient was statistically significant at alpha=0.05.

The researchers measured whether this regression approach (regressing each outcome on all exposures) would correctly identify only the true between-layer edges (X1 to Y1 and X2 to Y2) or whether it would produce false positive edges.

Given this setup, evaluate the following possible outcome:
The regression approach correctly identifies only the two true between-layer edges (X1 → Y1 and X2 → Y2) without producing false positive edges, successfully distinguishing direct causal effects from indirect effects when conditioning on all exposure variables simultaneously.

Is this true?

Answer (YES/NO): NO